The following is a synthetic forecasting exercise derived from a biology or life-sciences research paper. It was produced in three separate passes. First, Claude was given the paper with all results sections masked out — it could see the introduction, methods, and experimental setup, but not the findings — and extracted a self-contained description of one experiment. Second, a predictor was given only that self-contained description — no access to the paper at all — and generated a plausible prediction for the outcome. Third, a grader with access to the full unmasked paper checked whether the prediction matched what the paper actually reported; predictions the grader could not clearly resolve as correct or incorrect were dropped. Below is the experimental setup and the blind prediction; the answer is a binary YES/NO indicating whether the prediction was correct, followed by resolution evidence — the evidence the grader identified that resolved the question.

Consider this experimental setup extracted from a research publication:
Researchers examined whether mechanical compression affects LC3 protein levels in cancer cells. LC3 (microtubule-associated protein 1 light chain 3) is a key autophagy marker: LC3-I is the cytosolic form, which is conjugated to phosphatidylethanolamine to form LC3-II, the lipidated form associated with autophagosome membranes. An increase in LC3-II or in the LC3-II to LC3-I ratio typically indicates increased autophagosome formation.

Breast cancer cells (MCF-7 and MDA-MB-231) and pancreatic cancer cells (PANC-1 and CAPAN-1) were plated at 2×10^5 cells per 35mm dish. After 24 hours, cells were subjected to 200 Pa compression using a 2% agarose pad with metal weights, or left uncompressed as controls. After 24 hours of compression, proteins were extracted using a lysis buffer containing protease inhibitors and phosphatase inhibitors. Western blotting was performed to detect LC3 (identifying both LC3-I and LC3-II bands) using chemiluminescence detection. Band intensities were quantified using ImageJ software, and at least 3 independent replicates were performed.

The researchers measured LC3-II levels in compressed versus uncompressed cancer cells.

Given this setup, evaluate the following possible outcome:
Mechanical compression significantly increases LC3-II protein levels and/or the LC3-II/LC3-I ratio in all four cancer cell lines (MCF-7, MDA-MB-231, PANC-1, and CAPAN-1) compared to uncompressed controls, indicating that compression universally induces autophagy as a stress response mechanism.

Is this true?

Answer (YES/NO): NO